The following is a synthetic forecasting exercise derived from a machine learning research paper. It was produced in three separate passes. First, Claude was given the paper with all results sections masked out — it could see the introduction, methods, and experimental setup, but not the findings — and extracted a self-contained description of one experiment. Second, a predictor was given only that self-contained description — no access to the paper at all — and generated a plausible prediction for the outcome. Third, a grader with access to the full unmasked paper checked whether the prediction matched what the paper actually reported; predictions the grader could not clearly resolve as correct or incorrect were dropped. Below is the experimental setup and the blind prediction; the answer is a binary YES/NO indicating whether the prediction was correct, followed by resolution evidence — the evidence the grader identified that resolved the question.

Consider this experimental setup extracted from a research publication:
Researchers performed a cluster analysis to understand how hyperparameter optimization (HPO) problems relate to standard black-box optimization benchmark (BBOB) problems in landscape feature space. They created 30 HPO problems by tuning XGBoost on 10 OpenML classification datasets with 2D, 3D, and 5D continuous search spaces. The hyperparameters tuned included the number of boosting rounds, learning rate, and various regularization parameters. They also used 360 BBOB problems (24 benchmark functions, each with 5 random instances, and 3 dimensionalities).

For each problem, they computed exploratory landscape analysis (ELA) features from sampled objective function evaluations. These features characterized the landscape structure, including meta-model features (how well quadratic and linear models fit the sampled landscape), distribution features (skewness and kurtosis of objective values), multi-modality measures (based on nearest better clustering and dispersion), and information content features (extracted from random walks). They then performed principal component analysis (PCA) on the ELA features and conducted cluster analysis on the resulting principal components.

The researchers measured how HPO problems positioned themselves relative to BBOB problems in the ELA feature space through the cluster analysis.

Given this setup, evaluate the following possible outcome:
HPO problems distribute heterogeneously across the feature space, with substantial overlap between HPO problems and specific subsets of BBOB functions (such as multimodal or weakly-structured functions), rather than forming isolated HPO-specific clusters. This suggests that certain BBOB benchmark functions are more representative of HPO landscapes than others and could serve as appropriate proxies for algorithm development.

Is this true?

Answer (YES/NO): NO